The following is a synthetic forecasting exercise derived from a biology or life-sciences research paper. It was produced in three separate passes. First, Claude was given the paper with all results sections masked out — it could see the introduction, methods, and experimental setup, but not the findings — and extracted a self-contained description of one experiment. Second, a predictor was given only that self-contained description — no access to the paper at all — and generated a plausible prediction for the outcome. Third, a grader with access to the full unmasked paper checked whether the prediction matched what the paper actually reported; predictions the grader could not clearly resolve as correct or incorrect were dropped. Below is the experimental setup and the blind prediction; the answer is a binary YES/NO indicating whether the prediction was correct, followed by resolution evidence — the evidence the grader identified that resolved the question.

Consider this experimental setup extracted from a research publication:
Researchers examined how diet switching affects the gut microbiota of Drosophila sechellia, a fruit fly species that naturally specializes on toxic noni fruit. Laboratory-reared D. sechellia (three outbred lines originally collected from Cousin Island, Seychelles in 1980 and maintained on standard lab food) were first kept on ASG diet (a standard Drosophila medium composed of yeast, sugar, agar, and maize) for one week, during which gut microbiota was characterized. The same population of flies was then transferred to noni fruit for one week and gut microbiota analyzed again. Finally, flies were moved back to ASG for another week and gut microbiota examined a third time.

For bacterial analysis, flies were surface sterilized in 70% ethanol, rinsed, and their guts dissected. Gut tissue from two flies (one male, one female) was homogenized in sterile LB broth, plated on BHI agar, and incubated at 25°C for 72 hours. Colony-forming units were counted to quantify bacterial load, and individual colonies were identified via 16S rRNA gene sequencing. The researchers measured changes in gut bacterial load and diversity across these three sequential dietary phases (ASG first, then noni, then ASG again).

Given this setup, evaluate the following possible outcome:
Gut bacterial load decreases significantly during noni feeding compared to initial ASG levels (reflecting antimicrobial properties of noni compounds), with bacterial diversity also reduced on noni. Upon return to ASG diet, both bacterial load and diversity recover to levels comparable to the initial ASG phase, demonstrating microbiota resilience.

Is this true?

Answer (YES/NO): YES